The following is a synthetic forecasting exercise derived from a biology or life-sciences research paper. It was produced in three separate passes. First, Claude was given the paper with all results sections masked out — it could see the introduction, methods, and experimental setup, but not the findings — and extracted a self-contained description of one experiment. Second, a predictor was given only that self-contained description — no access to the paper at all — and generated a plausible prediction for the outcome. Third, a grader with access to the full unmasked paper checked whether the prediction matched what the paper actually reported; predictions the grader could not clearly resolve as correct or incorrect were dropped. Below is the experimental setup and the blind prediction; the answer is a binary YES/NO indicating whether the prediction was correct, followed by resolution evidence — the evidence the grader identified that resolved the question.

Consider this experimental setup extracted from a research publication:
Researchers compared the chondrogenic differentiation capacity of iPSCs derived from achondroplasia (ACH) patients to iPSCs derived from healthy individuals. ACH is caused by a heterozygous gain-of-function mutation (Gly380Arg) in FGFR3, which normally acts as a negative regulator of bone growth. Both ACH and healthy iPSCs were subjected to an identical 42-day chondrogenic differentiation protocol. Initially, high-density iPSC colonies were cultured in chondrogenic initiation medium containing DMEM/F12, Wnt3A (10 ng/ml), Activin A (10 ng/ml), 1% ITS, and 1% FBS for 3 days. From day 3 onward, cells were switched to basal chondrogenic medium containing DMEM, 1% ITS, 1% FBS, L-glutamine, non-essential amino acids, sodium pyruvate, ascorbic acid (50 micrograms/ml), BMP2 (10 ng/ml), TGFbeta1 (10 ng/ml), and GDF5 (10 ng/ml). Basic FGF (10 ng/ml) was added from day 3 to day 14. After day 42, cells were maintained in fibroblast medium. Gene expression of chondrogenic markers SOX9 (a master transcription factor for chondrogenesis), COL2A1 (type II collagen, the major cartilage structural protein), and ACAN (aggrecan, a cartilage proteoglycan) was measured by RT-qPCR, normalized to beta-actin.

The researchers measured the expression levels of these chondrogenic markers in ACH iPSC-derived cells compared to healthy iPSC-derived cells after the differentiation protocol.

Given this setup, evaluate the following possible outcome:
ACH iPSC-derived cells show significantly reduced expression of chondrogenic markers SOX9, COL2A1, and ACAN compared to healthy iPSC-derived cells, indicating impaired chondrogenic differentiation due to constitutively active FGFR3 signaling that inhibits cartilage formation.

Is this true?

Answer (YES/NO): YES